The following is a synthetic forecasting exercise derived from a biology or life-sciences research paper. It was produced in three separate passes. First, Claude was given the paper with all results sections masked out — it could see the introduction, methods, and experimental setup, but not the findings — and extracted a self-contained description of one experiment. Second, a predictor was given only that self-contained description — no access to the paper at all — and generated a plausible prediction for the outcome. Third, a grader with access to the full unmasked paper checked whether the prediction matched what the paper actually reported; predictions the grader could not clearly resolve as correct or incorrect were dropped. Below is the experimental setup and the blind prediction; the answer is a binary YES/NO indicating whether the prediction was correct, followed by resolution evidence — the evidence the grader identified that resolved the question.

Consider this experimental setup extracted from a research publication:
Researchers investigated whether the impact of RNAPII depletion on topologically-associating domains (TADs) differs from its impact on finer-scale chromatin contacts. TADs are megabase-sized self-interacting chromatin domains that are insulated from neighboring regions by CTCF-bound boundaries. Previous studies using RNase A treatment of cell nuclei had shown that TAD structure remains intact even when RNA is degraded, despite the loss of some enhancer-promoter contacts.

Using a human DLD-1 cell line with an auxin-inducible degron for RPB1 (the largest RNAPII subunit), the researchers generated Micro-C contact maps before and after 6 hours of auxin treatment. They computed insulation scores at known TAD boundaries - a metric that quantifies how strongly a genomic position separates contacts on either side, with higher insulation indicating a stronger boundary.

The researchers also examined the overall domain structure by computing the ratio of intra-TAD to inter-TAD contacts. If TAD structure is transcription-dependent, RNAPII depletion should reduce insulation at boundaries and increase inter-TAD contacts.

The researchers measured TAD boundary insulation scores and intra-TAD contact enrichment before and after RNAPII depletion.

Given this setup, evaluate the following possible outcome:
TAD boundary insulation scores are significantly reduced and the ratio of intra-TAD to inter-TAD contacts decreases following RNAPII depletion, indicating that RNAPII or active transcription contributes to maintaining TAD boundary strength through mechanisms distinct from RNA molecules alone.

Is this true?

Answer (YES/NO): NO